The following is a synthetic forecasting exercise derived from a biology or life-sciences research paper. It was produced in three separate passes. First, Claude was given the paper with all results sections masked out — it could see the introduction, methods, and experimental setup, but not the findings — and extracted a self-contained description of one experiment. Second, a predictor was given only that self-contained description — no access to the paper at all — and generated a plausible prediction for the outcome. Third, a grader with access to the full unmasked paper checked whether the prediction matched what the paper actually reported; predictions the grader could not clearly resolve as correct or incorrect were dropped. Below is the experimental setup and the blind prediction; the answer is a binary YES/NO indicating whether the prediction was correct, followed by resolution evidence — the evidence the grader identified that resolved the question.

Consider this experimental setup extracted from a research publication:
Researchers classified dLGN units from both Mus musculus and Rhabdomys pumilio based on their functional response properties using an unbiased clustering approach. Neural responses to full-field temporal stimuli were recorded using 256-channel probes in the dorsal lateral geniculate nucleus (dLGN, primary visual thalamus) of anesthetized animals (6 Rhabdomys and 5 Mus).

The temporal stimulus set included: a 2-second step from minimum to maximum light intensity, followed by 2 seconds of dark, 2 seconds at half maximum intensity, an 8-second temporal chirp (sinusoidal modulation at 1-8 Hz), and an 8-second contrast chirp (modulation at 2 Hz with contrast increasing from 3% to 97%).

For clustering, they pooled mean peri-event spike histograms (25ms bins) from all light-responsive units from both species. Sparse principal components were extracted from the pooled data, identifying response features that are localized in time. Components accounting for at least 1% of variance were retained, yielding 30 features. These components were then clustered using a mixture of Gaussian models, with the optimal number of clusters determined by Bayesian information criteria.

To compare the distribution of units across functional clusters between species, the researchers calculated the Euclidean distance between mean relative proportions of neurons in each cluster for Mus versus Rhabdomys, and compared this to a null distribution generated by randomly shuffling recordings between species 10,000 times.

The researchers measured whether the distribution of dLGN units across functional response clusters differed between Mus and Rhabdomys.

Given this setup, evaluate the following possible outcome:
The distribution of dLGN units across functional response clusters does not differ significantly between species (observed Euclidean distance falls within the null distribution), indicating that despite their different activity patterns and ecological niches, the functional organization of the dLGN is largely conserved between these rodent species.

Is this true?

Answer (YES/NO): NO